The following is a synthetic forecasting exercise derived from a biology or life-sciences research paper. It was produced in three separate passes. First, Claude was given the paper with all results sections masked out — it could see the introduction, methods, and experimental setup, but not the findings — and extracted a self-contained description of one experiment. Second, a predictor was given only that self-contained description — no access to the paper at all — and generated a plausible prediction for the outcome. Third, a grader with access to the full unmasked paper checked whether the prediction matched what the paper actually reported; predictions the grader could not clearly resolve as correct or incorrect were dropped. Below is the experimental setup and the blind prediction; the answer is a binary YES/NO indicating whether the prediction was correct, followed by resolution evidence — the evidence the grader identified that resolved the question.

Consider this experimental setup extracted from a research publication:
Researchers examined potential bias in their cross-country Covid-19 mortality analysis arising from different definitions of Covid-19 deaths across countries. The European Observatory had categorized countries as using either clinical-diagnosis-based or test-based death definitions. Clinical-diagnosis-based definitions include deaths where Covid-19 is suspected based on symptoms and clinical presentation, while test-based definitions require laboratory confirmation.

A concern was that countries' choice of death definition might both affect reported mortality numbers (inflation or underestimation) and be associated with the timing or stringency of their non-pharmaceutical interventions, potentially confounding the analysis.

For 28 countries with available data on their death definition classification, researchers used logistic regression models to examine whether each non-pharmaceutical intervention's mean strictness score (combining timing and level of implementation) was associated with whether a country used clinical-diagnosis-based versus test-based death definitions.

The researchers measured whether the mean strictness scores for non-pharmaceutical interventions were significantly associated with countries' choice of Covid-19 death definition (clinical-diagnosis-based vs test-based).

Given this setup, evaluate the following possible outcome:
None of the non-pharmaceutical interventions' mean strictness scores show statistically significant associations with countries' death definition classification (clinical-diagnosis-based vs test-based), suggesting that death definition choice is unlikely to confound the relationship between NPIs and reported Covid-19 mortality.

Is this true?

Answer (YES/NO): YES